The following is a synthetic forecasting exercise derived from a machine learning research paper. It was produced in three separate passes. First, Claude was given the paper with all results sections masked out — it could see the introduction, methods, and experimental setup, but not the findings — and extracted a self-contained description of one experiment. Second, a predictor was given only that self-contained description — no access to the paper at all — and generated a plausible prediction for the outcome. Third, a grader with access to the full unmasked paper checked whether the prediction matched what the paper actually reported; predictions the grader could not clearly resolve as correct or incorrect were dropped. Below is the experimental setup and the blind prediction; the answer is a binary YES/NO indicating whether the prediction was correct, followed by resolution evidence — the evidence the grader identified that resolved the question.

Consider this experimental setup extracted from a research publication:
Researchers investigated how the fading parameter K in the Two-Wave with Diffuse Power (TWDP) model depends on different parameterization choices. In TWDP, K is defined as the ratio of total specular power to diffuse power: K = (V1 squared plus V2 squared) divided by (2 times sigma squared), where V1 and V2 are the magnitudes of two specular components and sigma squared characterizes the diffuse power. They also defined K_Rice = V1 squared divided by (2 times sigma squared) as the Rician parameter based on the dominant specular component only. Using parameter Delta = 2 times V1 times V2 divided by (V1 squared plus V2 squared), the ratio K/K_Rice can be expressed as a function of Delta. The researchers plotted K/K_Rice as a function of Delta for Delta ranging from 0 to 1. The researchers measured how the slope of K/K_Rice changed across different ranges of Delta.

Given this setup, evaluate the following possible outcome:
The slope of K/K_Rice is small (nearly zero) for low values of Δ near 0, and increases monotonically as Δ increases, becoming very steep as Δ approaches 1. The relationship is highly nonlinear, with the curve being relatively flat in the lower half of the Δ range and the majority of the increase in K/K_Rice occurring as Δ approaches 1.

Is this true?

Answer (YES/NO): YES